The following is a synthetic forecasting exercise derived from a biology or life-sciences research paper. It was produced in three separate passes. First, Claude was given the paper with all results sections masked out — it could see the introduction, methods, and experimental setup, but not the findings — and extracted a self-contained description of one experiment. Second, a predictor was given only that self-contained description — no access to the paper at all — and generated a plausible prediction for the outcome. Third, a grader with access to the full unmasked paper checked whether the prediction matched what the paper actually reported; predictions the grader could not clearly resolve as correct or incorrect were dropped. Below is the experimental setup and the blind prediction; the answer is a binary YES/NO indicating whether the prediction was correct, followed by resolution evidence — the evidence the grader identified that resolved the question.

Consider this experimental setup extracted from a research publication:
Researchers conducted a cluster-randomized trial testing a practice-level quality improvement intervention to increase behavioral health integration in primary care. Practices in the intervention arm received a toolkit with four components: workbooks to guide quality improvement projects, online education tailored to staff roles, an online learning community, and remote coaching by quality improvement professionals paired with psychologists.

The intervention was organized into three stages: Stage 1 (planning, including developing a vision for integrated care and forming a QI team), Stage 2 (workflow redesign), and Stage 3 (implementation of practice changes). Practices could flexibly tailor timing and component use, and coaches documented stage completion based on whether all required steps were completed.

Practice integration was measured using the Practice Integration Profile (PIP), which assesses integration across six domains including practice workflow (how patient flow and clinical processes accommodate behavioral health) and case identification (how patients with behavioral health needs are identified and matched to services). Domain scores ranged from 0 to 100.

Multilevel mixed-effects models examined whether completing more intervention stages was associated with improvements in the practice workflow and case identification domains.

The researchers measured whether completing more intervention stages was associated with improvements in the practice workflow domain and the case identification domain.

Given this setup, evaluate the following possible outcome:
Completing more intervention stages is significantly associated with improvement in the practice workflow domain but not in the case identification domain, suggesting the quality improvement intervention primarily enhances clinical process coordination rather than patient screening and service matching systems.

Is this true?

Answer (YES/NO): NO